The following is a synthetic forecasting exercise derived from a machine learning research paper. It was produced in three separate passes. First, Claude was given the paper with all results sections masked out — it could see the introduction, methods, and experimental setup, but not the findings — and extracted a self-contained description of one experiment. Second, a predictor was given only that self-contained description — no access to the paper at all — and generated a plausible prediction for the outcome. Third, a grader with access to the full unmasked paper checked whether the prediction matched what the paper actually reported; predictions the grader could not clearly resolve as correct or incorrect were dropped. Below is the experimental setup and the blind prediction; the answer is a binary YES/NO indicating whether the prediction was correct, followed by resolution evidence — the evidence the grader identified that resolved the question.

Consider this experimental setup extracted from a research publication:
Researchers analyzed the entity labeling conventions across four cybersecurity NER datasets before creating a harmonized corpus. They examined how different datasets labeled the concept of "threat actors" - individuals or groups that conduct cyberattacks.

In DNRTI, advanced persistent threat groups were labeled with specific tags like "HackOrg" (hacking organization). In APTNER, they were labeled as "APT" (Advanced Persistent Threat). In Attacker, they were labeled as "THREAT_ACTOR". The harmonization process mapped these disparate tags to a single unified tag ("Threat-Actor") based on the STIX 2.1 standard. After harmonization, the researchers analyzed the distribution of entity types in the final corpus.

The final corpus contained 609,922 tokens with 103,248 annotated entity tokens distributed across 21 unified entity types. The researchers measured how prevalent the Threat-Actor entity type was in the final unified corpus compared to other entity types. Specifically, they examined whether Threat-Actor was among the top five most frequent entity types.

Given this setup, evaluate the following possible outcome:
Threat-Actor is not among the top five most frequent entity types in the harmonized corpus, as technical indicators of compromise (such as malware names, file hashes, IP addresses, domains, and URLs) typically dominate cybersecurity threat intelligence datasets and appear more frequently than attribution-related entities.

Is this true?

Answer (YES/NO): NO